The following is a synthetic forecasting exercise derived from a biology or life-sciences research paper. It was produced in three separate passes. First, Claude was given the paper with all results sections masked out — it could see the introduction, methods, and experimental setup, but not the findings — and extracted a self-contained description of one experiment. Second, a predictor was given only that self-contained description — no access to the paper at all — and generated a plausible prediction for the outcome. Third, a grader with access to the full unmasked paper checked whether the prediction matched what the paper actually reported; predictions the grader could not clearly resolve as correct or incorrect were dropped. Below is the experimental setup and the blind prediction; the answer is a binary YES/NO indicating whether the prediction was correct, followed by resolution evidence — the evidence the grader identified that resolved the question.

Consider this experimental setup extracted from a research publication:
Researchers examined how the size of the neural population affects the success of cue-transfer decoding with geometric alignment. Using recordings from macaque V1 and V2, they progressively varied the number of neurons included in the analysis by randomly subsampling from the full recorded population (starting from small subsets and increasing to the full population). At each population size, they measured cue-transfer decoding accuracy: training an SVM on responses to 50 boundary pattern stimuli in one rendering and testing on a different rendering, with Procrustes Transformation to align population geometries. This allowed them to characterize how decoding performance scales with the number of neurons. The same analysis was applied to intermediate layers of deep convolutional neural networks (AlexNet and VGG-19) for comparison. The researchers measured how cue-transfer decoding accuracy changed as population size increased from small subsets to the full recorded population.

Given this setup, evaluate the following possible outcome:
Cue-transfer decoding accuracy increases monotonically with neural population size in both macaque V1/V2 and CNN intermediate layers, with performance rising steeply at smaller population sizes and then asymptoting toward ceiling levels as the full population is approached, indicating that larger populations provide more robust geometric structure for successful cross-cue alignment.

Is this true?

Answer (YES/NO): YES